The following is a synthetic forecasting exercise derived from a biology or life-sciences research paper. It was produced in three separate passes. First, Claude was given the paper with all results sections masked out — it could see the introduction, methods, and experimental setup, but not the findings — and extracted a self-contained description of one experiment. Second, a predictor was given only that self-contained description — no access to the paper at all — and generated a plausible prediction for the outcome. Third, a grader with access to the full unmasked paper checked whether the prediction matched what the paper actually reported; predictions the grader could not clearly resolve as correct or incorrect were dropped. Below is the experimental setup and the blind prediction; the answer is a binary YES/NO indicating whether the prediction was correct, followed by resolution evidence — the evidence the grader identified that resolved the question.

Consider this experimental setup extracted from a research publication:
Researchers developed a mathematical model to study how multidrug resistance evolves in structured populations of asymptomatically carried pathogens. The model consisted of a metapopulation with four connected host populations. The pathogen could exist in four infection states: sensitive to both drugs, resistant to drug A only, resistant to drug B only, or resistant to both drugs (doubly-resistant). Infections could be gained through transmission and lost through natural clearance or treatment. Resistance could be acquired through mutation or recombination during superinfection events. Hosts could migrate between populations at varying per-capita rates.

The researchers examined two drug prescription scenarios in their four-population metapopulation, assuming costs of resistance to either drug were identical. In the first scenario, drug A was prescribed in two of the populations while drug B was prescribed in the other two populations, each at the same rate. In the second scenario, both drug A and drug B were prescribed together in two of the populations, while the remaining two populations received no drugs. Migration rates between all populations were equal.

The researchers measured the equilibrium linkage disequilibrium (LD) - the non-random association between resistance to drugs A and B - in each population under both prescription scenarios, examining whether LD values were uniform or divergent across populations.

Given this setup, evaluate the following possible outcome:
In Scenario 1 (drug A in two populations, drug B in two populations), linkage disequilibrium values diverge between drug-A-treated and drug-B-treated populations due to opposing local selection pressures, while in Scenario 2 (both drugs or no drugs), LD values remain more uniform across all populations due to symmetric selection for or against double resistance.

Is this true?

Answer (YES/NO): NO